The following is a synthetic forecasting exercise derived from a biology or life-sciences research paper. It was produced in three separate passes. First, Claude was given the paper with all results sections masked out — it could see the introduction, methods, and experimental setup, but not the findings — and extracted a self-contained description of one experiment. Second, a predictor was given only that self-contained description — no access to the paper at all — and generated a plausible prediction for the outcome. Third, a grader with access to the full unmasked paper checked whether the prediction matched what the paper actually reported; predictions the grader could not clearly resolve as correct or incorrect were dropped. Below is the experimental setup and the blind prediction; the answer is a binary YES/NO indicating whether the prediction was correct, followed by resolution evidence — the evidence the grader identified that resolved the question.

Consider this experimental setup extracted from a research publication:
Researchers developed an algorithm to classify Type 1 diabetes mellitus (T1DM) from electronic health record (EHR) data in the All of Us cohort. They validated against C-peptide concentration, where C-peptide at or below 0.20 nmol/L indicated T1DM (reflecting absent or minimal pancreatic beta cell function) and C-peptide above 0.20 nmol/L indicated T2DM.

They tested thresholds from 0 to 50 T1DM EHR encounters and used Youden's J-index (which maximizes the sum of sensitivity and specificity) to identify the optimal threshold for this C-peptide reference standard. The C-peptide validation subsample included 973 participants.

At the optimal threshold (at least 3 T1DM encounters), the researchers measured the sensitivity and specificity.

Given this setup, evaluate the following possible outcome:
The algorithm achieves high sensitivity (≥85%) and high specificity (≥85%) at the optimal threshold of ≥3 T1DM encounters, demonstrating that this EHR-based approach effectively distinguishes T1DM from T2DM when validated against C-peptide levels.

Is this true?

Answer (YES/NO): NO